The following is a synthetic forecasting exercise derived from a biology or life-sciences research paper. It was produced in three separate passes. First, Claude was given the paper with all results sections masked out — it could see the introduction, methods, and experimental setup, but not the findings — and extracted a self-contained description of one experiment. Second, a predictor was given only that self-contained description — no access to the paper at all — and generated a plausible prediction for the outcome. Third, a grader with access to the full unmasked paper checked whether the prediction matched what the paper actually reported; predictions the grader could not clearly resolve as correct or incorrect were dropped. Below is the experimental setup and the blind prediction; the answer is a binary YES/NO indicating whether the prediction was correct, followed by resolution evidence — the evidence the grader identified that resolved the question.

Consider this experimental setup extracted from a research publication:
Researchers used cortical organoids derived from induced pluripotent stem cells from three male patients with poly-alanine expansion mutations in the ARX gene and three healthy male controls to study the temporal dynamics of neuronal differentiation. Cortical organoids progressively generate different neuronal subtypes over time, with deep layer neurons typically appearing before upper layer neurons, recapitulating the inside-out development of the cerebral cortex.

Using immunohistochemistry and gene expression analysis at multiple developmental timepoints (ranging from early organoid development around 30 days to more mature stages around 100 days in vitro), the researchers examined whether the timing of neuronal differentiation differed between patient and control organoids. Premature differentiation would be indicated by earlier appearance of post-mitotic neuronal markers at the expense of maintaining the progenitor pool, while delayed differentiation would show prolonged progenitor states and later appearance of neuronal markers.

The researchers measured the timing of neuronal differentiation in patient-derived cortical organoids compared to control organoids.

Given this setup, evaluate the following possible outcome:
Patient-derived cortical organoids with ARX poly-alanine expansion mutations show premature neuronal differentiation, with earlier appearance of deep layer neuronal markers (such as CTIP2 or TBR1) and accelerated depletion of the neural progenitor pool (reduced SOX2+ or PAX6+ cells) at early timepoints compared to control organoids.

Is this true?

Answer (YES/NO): NO